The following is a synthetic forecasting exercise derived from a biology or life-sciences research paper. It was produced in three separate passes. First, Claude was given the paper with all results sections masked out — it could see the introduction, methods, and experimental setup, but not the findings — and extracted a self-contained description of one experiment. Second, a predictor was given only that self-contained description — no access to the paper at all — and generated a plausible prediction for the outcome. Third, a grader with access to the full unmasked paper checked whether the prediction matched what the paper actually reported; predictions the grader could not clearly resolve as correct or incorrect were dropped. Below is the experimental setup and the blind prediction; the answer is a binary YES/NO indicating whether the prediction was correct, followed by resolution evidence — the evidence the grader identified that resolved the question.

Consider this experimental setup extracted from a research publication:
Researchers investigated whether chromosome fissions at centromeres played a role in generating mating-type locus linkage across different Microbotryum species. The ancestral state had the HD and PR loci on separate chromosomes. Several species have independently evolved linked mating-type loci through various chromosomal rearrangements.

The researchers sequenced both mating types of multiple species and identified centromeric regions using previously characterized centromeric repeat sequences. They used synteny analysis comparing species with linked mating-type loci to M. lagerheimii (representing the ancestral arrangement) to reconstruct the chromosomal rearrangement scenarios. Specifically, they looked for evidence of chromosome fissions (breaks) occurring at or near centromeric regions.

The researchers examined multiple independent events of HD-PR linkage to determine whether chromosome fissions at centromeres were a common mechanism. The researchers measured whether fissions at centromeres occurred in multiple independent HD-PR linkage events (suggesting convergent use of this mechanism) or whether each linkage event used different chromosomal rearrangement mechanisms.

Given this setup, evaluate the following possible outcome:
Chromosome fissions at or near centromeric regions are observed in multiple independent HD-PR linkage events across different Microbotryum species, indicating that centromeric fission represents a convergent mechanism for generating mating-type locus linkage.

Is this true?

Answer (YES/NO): YES